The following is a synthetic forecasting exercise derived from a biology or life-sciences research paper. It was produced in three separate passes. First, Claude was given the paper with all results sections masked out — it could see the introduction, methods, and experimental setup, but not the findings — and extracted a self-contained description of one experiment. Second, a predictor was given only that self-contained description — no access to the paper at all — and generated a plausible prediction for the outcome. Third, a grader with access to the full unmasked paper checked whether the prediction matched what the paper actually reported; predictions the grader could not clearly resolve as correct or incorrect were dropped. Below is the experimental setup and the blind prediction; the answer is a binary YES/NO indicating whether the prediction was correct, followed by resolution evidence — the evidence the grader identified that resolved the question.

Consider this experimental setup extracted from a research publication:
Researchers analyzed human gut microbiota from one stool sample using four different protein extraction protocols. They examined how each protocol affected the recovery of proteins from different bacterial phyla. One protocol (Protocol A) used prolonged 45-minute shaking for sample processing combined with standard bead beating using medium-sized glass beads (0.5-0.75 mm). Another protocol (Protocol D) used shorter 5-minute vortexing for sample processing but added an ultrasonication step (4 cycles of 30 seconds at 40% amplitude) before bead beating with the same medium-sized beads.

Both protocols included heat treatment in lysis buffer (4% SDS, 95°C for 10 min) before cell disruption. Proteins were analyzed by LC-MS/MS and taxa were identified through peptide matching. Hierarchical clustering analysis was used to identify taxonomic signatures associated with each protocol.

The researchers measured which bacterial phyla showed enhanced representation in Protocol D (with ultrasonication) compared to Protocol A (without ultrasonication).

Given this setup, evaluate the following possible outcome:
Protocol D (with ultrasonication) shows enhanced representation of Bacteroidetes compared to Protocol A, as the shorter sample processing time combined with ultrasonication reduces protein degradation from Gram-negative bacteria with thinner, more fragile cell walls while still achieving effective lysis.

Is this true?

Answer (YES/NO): NO